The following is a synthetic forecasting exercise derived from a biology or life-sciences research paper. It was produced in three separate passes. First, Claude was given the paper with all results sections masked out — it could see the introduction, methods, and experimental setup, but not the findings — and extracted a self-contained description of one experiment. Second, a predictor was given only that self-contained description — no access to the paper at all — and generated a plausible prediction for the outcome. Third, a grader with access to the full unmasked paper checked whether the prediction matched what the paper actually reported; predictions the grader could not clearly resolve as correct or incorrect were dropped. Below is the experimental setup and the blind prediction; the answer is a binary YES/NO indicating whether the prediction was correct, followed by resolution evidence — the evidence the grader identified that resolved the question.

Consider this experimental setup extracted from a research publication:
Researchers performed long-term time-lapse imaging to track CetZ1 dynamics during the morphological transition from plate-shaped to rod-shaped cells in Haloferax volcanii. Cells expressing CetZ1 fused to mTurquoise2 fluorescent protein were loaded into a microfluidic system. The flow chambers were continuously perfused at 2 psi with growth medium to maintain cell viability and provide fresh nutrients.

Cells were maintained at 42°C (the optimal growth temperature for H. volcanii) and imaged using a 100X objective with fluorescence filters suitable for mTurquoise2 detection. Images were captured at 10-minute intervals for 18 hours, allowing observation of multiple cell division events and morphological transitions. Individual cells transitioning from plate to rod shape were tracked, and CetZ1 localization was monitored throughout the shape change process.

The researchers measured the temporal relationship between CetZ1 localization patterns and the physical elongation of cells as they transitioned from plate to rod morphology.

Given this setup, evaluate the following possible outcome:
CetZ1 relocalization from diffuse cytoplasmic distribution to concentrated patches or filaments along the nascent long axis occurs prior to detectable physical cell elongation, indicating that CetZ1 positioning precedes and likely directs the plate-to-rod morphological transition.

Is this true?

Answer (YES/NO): NO